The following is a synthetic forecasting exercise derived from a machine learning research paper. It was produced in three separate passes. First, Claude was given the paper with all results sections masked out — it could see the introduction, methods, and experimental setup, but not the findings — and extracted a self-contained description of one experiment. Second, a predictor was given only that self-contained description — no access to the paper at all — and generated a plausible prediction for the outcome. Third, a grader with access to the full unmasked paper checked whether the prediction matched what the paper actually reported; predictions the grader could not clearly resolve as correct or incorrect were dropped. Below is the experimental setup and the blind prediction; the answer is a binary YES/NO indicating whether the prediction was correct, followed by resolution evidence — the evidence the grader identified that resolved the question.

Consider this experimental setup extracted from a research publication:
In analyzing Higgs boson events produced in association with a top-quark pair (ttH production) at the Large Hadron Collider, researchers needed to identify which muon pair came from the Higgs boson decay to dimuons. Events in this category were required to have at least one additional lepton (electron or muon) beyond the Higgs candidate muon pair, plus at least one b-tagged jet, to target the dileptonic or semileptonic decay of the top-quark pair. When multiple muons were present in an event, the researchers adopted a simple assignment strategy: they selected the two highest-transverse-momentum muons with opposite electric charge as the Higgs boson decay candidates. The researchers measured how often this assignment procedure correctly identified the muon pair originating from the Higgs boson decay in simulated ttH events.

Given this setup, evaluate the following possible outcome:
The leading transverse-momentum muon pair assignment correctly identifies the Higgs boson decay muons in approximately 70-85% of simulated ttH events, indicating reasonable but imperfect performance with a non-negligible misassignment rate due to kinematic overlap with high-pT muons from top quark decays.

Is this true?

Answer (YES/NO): YES